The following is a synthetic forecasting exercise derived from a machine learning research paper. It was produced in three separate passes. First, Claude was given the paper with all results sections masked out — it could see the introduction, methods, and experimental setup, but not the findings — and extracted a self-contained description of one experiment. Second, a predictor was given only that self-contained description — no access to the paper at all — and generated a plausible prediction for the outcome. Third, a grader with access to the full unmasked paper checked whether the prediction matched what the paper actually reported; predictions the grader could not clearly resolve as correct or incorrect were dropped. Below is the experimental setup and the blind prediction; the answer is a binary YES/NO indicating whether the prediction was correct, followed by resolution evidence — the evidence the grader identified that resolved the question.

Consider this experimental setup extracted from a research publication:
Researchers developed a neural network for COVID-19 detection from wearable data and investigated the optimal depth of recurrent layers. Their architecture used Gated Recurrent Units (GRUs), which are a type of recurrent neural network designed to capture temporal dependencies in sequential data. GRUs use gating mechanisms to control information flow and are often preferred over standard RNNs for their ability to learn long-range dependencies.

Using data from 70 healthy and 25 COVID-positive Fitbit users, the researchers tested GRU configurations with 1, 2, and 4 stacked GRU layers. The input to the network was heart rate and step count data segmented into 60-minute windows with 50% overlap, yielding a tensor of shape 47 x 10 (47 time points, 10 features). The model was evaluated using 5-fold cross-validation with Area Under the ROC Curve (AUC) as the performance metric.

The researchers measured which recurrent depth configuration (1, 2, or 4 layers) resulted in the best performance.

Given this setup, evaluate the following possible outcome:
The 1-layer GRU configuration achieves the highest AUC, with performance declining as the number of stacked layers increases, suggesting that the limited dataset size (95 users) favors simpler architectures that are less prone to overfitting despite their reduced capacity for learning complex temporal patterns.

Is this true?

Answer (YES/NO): YES